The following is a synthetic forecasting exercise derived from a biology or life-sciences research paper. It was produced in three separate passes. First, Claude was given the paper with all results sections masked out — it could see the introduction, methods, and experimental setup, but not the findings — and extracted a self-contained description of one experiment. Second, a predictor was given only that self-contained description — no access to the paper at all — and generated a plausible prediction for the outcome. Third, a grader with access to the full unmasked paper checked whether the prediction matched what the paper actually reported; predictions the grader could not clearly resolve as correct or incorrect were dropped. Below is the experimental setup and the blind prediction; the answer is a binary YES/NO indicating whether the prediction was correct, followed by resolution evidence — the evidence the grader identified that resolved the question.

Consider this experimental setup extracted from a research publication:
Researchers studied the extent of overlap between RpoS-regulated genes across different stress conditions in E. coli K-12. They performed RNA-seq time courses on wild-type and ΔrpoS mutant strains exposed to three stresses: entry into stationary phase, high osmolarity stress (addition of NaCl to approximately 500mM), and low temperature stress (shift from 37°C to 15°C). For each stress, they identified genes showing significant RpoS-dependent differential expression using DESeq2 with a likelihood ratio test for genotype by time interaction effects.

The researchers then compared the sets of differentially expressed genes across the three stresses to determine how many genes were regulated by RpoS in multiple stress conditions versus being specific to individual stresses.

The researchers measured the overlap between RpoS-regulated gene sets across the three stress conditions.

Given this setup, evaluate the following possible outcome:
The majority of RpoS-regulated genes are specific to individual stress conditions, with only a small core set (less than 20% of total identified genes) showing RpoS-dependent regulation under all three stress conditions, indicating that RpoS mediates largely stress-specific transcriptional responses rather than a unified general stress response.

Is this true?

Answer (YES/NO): YES